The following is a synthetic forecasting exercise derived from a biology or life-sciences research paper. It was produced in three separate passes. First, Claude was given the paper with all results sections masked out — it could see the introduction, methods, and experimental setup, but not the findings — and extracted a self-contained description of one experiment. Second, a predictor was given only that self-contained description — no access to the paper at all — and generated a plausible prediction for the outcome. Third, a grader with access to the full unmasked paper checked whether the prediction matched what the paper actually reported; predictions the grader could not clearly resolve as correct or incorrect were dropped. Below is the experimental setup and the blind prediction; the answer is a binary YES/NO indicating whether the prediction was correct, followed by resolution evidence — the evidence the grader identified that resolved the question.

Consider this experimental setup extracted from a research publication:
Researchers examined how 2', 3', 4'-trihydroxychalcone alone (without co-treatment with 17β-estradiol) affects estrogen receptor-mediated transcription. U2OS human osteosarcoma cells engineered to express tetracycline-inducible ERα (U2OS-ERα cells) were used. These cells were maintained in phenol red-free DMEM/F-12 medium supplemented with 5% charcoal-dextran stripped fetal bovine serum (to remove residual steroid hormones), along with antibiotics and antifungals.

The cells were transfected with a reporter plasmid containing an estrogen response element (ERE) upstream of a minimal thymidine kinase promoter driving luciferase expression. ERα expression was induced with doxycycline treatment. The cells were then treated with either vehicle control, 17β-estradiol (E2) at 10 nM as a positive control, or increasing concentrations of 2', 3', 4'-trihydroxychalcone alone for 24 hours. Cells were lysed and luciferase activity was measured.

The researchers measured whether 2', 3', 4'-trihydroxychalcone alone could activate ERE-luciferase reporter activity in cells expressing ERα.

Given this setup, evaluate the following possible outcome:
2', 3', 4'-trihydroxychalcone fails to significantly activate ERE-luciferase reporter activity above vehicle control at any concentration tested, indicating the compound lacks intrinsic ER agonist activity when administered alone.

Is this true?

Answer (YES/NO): YES